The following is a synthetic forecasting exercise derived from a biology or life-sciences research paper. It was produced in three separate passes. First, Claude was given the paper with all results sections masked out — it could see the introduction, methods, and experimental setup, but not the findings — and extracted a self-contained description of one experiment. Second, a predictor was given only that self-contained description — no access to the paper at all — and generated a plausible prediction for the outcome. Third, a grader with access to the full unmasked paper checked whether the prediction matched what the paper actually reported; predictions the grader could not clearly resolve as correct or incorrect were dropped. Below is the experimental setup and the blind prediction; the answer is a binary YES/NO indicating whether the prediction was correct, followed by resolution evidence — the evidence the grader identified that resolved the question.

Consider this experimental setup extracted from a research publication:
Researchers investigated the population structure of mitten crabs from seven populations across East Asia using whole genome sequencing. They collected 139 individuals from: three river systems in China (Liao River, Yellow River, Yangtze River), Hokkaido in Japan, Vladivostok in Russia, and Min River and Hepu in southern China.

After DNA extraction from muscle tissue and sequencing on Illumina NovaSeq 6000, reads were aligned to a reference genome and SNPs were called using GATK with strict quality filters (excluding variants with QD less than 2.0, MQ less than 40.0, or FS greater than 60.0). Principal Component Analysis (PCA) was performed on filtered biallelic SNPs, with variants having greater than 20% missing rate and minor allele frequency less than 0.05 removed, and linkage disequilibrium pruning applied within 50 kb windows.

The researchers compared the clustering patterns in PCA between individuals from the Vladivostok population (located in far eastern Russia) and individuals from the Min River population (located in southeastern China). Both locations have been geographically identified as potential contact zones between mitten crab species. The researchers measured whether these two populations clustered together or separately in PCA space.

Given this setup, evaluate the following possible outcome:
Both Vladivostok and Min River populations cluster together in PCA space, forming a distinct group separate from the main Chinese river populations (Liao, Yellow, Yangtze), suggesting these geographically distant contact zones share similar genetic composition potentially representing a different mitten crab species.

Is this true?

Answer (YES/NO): NO